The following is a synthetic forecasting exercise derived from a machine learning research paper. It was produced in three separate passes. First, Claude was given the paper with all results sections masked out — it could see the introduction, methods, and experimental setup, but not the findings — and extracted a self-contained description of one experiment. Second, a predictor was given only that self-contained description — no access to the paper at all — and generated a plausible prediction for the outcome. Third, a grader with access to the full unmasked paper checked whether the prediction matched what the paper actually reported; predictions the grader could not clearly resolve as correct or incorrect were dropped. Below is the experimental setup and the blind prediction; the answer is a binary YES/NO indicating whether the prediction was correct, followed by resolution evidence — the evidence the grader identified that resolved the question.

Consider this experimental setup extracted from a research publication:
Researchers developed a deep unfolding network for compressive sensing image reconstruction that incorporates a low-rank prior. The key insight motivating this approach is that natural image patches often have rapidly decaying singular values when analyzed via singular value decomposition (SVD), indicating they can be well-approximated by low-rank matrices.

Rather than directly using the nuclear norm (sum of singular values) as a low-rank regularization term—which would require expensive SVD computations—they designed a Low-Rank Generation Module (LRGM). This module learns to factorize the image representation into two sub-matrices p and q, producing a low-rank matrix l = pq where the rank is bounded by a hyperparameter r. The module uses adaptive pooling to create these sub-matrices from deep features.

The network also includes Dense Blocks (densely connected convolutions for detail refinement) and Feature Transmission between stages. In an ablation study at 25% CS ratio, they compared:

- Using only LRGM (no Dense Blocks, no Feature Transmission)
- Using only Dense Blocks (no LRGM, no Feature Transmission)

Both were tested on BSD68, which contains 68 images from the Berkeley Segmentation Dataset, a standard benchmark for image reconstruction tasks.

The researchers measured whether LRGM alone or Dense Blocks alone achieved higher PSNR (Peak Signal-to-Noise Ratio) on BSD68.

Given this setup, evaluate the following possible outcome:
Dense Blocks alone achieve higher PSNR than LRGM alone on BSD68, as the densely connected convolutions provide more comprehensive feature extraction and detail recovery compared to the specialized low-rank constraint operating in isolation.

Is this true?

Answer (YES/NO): YES